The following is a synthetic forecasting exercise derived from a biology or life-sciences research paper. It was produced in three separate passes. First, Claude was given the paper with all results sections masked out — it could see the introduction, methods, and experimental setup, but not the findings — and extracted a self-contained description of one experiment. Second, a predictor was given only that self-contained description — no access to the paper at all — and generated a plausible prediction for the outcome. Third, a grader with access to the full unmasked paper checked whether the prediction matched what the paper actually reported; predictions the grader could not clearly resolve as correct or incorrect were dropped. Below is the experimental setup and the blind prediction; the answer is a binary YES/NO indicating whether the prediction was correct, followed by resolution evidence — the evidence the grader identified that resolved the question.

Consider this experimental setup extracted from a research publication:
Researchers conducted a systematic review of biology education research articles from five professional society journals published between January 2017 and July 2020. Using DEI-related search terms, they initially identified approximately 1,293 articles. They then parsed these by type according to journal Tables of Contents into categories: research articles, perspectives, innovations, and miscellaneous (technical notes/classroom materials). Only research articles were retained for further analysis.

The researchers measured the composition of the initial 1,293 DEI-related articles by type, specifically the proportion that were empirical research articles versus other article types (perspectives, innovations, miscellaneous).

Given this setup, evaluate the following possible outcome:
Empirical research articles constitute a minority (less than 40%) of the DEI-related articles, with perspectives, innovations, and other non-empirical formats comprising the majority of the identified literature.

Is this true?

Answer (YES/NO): NO